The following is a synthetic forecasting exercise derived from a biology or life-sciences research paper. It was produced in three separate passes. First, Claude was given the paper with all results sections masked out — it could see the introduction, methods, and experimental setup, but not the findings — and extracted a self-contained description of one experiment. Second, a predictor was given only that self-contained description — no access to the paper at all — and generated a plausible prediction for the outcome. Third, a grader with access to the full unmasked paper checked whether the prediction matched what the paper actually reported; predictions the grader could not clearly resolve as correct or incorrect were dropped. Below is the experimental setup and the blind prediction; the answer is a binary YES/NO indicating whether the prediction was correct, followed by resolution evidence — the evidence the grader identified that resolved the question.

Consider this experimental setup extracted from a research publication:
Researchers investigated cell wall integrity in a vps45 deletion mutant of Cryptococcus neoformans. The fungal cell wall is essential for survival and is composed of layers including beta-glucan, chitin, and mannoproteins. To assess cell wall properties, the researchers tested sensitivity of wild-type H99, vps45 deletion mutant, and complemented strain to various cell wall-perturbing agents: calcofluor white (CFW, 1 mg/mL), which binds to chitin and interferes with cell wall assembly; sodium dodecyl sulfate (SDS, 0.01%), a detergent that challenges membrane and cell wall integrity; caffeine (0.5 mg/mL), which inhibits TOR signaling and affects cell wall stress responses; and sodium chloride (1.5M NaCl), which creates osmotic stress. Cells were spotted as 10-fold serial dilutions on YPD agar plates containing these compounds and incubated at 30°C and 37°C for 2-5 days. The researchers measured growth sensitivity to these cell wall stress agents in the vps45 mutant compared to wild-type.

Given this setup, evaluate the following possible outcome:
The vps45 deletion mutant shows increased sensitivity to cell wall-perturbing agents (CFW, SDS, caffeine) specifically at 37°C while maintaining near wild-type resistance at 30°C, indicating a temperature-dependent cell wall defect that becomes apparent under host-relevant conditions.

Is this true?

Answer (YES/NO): NO